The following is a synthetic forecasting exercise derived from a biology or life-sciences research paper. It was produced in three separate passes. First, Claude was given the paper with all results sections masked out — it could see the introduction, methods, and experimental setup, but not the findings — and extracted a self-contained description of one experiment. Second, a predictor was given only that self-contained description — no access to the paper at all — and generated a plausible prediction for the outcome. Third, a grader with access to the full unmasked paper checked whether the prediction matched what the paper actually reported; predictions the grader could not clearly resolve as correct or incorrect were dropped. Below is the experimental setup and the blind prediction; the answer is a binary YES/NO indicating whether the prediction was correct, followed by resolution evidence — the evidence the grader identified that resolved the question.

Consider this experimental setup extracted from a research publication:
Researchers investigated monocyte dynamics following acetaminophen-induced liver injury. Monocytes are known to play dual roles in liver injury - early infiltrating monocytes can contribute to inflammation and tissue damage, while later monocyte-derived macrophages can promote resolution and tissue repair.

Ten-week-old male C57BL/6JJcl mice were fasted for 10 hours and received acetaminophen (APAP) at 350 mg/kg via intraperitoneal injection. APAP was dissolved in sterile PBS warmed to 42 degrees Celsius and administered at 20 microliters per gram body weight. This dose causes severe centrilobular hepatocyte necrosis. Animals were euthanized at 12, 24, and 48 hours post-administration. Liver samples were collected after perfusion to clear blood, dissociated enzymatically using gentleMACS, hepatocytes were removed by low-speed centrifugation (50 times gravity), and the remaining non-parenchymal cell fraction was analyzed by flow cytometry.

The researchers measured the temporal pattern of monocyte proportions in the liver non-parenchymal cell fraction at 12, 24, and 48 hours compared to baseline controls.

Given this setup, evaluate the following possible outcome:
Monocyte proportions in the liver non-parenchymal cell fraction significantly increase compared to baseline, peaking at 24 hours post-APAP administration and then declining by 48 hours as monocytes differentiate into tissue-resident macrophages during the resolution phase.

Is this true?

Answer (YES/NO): YES